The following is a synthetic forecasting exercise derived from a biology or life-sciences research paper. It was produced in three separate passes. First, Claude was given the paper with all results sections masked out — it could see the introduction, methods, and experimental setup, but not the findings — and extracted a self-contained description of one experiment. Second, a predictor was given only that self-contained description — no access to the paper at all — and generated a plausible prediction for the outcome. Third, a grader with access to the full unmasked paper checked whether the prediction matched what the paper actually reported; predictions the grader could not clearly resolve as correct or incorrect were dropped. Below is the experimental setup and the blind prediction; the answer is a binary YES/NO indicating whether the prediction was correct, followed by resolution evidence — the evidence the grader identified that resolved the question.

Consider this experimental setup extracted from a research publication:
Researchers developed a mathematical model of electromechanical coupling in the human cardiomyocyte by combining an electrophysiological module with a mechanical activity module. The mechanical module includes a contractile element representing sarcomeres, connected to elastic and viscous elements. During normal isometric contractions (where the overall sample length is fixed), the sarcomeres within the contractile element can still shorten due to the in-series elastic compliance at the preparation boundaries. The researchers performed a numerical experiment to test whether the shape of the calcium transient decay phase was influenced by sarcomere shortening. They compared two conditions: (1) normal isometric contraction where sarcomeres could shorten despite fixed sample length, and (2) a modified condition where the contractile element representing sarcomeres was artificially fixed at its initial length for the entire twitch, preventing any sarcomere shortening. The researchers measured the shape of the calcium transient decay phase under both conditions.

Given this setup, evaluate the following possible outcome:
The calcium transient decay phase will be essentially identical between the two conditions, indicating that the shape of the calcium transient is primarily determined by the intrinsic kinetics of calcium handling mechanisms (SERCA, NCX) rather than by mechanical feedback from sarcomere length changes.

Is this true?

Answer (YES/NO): NO